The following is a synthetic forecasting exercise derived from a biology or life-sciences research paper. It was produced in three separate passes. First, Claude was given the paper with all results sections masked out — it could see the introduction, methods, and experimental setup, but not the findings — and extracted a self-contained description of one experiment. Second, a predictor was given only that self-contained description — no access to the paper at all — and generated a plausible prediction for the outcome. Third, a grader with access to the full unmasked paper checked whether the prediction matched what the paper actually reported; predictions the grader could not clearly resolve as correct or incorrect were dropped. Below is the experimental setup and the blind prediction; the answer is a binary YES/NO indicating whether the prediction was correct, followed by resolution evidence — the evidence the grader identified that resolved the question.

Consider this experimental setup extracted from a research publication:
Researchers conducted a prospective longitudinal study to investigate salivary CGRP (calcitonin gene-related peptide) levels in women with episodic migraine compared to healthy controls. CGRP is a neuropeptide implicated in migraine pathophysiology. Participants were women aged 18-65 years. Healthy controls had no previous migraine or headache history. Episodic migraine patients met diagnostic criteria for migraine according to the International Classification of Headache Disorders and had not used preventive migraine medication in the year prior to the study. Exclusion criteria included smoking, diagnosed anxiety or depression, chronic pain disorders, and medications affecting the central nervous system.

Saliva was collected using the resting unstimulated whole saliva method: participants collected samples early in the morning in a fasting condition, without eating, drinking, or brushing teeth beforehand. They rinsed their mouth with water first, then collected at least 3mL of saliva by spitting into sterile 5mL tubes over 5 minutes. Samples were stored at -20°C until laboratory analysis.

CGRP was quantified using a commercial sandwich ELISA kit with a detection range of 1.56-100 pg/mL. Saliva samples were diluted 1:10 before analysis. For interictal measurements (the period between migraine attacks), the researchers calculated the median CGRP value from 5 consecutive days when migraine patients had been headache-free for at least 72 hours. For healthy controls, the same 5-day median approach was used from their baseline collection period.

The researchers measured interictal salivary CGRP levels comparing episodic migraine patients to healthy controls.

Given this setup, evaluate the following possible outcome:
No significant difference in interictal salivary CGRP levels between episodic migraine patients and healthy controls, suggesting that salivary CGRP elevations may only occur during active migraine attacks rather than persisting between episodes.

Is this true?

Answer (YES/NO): NO